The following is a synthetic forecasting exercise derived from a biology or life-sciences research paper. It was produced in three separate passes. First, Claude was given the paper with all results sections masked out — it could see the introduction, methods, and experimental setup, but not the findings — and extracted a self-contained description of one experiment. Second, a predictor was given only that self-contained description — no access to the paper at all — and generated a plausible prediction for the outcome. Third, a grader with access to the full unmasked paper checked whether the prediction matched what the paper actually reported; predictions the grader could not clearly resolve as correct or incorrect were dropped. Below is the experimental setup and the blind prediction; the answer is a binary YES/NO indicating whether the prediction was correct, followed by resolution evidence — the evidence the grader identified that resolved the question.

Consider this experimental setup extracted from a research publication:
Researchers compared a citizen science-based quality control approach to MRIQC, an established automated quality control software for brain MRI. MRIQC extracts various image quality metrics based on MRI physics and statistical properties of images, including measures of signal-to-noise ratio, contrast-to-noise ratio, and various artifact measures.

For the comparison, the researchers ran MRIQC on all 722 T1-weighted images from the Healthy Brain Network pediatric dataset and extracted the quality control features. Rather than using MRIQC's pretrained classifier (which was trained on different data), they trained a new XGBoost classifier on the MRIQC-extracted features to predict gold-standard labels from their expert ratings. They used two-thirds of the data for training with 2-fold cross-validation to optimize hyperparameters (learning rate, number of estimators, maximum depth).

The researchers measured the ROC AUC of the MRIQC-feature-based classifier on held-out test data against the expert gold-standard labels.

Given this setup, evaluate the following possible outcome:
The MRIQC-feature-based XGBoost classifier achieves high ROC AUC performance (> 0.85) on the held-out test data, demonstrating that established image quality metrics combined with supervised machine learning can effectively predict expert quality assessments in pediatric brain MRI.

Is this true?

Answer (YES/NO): YES